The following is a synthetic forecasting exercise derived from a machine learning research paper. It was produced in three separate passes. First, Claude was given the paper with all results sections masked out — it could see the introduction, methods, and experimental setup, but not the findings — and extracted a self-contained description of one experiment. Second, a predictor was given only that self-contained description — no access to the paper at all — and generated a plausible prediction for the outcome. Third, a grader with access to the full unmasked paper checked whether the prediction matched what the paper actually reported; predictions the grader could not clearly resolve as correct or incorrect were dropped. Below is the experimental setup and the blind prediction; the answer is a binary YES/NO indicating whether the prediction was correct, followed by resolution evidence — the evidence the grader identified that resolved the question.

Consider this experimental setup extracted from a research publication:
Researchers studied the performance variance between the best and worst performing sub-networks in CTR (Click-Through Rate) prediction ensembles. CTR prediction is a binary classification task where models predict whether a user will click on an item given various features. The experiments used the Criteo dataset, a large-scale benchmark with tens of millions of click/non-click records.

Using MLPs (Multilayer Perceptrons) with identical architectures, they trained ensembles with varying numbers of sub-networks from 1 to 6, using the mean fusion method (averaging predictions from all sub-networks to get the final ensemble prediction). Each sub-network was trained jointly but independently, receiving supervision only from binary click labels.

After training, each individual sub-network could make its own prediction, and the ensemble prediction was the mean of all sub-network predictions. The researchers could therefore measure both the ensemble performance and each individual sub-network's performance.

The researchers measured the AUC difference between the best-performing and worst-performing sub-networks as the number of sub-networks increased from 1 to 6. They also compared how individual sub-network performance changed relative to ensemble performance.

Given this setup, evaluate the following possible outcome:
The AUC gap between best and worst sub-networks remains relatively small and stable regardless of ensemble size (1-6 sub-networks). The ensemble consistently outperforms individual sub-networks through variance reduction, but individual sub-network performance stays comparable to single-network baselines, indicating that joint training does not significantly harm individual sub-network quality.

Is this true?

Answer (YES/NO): NO